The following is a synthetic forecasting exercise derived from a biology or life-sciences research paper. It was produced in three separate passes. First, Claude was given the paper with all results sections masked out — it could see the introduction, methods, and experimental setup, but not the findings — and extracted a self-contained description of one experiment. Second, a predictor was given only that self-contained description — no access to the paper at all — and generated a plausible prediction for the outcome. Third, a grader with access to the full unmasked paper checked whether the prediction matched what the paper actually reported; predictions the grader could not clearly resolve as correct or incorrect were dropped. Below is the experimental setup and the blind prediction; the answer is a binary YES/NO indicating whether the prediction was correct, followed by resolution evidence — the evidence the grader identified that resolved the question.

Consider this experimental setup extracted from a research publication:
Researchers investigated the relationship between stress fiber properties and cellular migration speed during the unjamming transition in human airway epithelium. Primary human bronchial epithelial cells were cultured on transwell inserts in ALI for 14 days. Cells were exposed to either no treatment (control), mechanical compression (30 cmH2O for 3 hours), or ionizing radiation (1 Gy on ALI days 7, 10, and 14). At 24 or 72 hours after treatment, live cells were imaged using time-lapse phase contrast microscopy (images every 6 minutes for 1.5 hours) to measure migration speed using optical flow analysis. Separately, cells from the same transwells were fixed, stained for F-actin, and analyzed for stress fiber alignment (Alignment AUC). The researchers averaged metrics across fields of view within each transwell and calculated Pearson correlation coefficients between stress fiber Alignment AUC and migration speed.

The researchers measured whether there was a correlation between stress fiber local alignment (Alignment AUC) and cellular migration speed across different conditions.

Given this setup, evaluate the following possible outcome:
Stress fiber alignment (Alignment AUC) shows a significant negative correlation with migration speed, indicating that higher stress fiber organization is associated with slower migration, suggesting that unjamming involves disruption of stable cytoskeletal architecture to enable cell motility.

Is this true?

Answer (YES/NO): NO